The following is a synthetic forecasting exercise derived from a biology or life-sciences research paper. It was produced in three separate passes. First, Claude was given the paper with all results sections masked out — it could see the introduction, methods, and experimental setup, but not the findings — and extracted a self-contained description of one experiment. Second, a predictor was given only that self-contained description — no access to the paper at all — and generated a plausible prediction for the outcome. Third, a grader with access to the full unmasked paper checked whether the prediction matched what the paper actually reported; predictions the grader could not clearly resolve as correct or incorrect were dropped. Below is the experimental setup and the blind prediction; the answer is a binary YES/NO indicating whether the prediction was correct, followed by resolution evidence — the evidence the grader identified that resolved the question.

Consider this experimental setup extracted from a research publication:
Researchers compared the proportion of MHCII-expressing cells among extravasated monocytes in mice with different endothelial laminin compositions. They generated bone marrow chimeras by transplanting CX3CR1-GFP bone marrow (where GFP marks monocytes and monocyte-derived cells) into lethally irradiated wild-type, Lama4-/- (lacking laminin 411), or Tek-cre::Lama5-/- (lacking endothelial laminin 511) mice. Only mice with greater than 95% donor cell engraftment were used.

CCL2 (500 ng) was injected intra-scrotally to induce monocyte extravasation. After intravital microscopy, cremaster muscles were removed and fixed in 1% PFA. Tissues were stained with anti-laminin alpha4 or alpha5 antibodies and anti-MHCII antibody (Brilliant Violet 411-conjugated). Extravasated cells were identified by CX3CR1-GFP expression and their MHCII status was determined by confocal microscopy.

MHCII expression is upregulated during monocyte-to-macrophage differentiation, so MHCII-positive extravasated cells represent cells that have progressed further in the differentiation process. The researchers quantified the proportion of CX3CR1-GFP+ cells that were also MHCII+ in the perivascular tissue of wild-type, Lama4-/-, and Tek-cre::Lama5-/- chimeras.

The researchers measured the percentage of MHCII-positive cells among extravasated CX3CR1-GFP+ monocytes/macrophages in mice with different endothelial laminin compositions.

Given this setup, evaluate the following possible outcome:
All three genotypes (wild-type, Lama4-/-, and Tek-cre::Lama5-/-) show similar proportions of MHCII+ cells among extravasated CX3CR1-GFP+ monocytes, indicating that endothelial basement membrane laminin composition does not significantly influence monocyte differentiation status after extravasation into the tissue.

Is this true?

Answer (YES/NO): NO